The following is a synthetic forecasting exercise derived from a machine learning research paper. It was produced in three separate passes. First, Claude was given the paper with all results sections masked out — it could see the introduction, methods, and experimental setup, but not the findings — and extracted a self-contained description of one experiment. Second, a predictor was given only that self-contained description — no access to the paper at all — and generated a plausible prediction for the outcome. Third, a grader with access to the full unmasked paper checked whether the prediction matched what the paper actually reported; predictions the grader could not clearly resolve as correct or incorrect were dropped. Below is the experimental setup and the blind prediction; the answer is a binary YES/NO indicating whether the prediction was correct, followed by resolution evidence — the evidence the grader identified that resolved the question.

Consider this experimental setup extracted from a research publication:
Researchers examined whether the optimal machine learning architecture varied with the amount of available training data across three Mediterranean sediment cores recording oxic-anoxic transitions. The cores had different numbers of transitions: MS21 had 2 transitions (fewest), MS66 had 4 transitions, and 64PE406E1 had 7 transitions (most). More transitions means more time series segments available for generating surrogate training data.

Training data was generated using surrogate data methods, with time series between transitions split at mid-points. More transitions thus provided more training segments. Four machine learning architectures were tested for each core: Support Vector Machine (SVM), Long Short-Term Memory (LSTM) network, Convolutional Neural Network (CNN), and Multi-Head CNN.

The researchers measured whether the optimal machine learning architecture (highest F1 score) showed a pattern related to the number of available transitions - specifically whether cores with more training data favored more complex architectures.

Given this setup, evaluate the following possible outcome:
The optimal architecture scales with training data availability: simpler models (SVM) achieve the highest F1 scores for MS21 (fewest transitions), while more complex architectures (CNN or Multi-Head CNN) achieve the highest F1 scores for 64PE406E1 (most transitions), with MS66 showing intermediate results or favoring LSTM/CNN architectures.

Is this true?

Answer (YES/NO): NO